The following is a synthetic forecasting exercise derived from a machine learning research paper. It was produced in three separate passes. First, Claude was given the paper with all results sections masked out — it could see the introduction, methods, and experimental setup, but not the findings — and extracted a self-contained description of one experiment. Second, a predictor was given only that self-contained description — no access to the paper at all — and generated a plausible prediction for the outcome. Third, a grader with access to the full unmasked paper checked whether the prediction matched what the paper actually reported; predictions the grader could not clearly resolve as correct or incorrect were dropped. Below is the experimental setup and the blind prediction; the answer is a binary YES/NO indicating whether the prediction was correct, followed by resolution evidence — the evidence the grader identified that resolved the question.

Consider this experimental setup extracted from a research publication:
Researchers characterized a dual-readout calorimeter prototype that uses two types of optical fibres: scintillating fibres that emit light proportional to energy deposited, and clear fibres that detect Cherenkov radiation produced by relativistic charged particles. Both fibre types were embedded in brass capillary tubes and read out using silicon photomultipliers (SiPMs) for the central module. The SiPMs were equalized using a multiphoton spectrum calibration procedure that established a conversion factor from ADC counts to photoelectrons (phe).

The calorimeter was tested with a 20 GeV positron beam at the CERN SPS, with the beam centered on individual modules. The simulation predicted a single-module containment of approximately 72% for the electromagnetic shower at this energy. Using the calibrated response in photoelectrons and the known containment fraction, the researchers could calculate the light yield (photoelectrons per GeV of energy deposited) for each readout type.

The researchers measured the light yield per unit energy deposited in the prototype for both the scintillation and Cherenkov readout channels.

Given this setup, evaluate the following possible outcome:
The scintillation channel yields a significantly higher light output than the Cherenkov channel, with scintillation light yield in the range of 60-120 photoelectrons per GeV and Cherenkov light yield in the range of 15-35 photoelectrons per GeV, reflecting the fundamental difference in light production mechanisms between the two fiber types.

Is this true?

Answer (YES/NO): NO